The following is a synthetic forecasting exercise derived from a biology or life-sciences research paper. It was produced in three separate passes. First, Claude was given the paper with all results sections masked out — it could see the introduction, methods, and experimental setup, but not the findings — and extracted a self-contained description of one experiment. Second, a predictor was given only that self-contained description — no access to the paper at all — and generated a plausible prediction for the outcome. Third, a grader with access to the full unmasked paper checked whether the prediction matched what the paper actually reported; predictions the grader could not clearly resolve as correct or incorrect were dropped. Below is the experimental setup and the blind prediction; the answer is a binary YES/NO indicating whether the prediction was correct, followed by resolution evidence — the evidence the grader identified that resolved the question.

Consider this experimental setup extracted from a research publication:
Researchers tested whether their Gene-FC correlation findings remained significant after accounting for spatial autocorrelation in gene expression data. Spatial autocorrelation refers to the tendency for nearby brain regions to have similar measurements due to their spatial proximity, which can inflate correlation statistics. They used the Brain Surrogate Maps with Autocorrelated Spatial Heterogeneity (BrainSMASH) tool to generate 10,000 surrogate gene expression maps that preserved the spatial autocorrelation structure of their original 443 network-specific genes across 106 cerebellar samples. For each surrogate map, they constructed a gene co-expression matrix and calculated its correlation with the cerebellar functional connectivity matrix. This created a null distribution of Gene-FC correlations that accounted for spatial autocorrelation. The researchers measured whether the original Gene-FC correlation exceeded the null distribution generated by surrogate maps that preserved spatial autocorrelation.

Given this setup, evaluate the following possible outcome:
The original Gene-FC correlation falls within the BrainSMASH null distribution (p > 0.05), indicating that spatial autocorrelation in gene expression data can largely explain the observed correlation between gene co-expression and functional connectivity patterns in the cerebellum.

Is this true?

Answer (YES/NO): NO